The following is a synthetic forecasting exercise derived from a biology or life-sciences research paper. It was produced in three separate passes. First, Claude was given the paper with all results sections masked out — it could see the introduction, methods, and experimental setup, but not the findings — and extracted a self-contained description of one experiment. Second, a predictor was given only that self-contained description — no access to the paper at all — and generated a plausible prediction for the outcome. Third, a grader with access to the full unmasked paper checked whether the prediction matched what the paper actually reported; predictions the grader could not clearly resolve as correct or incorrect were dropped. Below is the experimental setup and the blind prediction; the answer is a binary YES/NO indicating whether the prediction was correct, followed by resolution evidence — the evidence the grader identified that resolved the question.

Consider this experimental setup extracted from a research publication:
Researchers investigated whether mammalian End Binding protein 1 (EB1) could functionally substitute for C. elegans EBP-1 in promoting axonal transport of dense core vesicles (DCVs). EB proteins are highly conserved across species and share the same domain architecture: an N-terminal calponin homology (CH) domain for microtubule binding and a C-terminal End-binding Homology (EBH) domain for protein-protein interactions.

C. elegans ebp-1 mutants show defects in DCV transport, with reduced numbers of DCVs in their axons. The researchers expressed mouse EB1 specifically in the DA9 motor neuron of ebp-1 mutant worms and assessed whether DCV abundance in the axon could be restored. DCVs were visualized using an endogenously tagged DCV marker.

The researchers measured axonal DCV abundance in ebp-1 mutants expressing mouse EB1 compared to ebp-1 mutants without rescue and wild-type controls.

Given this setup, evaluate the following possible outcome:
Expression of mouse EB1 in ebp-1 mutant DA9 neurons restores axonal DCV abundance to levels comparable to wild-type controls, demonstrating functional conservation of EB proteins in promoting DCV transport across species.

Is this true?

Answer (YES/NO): YES